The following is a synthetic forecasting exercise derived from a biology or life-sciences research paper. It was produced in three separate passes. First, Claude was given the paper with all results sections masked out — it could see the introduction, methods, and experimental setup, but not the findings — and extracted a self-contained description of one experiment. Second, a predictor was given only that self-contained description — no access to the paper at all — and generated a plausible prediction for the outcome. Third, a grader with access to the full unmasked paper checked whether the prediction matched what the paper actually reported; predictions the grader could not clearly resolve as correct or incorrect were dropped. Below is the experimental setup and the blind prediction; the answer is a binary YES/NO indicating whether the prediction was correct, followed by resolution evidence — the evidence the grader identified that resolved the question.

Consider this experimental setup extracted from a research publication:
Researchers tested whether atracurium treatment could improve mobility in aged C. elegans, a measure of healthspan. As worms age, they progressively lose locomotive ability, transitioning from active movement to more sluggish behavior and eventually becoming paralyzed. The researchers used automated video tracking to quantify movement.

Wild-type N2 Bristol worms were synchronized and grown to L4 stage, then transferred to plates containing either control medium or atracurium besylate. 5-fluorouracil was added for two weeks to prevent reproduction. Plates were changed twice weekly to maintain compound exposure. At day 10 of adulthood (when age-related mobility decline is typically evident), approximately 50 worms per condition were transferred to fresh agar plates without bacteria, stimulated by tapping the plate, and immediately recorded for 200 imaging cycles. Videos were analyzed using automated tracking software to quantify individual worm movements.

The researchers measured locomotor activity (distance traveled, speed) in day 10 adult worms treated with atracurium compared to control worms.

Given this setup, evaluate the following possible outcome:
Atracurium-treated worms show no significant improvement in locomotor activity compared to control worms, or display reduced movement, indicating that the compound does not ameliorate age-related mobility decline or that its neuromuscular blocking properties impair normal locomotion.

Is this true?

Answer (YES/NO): NO